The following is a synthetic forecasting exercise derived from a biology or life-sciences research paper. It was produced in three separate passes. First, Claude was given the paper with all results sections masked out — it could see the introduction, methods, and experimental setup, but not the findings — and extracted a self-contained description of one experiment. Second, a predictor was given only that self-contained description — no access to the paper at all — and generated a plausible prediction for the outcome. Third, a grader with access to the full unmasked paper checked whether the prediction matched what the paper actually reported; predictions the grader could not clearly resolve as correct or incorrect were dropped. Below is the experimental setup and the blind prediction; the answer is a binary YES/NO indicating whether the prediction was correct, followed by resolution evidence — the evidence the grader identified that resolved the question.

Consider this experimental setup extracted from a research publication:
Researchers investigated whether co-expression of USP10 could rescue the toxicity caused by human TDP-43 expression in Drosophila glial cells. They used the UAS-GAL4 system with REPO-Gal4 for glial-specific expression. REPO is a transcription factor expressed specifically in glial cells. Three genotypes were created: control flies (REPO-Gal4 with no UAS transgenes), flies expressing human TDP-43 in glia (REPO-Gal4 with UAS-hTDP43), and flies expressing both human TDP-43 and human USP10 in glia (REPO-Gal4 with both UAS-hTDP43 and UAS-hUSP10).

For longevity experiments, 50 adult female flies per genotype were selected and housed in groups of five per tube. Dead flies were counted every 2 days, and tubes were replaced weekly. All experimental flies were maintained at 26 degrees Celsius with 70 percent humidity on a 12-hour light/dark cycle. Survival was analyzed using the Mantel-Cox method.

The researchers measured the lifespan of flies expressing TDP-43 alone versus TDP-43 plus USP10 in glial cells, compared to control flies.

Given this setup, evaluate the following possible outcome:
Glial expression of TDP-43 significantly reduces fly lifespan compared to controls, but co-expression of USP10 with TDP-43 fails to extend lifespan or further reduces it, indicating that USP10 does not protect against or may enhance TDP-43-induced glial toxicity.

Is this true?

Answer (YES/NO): NO